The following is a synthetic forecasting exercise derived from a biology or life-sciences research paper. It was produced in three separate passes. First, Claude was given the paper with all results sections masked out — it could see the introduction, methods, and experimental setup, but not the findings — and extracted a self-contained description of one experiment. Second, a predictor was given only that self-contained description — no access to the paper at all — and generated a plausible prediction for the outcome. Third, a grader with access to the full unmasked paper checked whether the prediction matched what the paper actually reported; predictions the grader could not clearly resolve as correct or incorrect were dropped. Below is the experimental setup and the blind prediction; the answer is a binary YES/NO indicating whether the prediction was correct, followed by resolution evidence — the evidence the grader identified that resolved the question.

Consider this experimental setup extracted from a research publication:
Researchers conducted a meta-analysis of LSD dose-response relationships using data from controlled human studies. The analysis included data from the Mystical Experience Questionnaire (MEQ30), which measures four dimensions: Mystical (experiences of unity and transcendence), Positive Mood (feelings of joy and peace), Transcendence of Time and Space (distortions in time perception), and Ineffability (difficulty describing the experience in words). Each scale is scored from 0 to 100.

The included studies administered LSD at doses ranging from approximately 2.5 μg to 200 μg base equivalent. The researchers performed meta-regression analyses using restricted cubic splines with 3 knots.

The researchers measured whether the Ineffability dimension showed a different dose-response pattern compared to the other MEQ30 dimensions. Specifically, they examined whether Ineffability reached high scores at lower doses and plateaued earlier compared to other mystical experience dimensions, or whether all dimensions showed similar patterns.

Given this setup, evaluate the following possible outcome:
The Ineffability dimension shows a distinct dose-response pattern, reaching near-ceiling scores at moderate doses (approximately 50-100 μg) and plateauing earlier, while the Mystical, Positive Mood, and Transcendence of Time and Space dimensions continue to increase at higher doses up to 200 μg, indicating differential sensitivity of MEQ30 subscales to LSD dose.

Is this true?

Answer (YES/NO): NO